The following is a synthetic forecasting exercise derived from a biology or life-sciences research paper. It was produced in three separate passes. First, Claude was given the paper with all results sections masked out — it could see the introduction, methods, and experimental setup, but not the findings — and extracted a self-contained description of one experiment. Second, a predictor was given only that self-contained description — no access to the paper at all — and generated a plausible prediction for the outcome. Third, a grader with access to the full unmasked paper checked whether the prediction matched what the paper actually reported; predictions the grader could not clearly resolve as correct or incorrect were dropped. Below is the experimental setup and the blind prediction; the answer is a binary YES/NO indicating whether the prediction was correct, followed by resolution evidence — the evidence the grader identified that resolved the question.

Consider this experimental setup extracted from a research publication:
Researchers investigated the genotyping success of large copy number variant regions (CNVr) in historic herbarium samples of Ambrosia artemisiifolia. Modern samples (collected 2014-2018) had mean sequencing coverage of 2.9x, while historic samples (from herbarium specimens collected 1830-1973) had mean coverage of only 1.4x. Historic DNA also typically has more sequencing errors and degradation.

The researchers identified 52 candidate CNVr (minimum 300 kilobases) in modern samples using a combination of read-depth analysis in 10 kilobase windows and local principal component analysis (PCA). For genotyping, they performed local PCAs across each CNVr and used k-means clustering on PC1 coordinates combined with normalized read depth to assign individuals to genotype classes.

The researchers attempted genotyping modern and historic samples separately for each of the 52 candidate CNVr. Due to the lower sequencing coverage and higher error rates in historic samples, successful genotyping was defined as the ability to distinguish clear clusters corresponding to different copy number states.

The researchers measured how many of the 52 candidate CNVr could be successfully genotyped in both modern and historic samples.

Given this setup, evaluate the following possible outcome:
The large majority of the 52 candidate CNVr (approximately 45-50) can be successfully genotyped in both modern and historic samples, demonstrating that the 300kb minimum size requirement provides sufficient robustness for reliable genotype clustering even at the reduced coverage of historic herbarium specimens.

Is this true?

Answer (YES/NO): NO